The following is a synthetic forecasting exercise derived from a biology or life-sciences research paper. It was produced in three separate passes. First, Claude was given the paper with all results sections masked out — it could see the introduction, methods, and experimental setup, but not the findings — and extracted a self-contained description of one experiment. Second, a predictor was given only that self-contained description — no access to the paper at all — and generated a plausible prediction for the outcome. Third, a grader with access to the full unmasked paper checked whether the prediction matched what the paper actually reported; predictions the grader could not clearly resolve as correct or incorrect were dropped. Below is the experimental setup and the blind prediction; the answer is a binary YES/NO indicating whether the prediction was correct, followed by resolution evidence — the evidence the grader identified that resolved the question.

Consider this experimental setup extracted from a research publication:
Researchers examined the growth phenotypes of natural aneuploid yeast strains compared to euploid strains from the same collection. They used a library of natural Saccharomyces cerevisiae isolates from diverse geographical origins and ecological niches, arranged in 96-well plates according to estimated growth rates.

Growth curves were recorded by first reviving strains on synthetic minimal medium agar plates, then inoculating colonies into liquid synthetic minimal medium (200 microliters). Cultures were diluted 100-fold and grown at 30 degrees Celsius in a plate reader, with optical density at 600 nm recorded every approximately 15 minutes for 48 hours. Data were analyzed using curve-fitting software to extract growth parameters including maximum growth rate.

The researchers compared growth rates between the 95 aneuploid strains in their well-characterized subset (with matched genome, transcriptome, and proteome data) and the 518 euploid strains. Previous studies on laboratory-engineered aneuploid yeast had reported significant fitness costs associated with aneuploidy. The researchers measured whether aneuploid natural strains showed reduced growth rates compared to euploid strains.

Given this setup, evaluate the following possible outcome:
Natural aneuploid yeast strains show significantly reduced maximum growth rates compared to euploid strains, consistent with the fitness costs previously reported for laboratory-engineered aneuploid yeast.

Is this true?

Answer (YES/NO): NO